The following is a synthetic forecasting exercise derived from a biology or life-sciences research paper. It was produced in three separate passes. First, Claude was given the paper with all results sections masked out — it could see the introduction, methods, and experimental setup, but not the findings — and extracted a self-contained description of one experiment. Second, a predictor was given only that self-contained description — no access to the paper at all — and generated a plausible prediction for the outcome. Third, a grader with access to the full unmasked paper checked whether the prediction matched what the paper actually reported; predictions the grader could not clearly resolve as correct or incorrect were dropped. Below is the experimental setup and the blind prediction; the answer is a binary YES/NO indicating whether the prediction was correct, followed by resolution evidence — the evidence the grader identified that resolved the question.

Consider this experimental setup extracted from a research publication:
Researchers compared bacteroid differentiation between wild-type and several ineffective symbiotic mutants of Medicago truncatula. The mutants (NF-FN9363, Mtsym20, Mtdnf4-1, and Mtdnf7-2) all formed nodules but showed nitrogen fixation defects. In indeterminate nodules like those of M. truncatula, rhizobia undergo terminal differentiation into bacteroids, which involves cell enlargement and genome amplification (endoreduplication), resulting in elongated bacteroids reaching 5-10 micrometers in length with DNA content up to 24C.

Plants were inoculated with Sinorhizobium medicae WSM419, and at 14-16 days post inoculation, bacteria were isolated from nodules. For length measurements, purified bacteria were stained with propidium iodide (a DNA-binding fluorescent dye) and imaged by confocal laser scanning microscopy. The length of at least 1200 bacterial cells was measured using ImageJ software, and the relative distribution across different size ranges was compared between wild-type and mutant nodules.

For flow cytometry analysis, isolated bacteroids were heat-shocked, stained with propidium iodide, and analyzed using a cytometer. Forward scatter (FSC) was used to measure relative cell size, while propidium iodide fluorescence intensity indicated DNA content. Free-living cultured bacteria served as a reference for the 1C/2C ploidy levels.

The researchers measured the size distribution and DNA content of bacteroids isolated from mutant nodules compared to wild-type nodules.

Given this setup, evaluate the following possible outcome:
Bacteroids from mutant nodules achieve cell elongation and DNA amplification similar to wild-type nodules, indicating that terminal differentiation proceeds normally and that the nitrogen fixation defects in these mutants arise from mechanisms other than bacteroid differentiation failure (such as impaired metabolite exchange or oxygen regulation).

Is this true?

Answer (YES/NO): NO